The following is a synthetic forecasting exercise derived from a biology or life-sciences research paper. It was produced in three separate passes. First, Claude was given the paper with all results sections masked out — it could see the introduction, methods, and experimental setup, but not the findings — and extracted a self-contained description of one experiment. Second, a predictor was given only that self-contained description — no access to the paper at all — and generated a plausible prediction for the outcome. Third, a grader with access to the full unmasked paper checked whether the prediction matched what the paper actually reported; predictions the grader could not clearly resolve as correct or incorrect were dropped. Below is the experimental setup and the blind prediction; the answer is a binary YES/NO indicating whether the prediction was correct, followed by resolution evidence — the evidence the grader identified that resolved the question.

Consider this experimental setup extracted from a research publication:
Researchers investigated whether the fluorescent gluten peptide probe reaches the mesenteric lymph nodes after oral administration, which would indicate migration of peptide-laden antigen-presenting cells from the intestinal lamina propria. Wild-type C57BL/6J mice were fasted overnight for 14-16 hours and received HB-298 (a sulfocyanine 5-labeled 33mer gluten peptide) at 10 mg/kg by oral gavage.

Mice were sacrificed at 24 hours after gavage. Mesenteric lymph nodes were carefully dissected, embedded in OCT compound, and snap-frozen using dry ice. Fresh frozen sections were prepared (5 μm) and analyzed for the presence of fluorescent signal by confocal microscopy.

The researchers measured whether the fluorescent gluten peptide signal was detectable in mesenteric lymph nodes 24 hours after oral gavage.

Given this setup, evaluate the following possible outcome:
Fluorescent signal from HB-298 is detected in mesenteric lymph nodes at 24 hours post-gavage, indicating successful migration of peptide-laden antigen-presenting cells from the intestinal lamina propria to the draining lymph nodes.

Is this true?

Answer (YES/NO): YES